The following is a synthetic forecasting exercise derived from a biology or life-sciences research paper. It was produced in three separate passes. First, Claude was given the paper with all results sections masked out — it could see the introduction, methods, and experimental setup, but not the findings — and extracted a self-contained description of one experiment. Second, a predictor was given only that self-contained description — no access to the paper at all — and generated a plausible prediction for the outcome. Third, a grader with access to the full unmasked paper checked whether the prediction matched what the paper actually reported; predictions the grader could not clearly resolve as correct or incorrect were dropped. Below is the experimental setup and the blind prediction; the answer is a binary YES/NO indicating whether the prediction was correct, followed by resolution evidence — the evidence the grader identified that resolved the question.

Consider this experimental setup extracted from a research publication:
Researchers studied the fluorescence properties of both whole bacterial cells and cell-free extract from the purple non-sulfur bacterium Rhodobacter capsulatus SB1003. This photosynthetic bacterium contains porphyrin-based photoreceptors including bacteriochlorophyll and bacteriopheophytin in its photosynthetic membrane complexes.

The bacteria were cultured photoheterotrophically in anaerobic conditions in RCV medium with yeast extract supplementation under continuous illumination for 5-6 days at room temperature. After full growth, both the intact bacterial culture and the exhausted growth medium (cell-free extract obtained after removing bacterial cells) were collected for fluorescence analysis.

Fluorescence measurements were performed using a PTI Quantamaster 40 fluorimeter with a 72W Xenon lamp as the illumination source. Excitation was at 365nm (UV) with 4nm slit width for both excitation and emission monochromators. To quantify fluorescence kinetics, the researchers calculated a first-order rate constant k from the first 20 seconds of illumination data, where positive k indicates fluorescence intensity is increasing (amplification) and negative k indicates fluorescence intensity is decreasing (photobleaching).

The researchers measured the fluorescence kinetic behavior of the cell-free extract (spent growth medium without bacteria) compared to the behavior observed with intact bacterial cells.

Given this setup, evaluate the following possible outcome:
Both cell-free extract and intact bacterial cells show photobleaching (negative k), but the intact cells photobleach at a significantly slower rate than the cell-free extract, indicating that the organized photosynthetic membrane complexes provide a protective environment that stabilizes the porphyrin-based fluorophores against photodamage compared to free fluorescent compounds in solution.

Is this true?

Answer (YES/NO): NO